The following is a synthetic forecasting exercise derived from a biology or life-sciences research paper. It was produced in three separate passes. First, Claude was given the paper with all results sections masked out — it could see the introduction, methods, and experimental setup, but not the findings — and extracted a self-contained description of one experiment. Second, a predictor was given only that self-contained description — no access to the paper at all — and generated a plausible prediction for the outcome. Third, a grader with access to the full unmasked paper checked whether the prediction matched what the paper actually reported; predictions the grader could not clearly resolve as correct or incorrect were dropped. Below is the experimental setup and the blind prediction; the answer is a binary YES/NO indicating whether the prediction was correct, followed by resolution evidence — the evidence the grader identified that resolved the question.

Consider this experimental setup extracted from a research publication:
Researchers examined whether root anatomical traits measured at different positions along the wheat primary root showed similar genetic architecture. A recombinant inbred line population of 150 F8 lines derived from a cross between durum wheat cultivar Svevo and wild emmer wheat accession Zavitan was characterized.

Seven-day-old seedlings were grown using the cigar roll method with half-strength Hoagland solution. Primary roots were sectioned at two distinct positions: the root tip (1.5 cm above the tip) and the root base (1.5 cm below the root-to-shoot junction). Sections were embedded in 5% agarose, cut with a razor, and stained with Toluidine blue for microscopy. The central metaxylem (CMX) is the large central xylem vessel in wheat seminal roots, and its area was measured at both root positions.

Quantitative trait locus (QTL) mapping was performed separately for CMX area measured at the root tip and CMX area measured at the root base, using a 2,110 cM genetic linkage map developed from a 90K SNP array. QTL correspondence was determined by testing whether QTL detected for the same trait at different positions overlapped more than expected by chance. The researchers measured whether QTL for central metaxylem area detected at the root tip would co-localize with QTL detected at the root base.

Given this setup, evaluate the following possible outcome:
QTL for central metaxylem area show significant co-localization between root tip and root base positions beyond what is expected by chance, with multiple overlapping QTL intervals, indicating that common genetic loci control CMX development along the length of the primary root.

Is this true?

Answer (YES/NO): NO